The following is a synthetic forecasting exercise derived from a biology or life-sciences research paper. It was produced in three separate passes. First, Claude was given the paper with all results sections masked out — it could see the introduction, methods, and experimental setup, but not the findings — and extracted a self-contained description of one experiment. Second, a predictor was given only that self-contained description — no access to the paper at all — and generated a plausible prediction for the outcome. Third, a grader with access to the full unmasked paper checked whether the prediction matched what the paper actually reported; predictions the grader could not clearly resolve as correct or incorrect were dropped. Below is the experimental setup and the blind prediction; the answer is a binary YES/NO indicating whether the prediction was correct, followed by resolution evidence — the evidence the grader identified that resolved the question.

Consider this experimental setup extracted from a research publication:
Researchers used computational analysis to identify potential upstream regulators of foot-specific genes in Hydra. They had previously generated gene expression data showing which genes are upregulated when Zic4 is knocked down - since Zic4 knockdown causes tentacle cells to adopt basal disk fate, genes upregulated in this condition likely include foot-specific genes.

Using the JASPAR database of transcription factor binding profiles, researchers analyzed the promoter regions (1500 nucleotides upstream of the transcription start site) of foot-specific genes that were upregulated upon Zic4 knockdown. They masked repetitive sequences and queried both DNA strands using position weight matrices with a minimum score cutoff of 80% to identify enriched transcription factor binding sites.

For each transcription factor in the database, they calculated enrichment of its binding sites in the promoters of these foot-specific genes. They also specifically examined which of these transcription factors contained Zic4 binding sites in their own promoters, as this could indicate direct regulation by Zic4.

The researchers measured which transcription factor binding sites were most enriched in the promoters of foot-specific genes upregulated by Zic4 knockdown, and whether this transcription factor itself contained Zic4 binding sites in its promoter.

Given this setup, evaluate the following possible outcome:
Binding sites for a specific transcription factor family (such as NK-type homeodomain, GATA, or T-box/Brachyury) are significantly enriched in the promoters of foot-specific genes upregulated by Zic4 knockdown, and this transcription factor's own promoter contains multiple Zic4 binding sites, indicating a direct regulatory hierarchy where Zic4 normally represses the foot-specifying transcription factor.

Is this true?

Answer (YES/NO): NO